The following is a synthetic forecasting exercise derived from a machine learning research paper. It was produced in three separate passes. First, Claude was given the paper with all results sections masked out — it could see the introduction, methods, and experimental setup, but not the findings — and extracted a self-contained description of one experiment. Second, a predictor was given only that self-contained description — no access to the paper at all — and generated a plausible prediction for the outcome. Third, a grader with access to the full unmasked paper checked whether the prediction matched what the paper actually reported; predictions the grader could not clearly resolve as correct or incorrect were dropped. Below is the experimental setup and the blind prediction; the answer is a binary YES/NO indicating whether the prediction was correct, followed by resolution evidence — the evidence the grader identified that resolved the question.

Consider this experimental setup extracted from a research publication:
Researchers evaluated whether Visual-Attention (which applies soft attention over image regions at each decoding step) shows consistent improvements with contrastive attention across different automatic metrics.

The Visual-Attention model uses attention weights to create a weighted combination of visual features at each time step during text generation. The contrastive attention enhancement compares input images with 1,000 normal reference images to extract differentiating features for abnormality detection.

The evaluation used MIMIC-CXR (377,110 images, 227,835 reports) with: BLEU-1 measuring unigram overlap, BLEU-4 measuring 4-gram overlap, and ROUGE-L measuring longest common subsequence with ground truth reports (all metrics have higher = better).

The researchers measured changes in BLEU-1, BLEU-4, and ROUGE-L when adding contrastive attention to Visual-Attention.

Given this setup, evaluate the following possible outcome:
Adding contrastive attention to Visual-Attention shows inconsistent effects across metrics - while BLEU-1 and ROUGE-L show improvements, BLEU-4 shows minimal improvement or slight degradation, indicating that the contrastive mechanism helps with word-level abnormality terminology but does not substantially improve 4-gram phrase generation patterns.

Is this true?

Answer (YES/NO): NO